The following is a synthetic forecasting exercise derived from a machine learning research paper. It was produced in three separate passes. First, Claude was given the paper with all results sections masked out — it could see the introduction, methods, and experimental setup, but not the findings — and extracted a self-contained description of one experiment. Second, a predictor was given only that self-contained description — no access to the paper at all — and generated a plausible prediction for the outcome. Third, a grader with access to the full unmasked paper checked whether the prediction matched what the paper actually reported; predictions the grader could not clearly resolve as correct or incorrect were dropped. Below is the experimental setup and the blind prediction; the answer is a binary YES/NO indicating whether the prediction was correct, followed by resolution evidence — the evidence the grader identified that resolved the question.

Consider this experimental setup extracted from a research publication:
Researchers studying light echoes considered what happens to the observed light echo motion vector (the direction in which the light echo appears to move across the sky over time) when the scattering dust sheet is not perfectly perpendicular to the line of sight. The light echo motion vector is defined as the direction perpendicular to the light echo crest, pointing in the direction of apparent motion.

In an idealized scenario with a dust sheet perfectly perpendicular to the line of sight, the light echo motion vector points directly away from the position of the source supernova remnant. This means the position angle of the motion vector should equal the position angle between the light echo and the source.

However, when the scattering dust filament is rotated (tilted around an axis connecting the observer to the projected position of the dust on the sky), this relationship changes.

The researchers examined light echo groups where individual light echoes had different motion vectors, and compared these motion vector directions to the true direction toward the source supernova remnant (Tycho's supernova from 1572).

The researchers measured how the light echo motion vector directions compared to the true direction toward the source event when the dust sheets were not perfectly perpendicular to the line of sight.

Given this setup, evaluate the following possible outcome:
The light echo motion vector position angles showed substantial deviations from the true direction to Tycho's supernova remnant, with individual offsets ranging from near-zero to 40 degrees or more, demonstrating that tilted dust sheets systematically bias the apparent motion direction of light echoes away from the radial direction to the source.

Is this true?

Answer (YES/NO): NO